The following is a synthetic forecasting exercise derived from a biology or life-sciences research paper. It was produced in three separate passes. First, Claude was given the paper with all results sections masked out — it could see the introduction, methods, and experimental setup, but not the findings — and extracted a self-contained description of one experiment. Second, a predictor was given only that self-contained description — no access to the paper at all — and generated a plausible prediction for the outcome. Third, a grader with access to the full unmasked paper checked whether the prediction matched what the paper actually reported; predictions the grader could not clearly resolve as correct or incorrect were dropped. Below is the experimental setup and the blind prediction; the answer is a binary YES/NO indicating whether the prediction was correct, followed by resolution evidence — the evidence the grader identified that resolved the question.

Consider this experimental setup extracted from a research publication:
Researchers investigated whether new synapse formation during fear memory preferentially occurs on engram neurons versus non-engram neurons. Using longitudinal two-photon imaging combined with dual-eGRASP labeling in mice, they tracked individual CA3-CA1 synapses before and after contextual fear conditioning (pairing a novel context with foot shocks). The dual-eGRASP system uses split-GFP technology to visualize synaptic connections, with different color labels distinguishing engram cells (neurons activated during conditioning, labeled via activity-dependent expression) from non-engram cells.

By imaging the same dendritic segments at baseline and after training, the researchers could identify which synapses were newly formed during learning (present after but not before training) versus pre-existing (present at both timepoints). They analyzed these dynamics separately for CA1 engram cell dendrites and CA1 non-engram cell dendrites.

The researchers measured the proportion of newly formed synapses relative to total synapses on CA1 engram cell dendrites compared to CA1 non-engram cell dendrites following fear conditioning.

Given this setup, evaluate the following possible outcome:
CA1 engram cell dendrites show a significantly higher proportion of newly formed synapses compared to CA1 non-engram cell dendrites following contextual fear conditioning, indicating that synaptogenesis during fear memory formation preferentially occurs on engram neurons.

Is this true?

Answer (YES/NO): YES